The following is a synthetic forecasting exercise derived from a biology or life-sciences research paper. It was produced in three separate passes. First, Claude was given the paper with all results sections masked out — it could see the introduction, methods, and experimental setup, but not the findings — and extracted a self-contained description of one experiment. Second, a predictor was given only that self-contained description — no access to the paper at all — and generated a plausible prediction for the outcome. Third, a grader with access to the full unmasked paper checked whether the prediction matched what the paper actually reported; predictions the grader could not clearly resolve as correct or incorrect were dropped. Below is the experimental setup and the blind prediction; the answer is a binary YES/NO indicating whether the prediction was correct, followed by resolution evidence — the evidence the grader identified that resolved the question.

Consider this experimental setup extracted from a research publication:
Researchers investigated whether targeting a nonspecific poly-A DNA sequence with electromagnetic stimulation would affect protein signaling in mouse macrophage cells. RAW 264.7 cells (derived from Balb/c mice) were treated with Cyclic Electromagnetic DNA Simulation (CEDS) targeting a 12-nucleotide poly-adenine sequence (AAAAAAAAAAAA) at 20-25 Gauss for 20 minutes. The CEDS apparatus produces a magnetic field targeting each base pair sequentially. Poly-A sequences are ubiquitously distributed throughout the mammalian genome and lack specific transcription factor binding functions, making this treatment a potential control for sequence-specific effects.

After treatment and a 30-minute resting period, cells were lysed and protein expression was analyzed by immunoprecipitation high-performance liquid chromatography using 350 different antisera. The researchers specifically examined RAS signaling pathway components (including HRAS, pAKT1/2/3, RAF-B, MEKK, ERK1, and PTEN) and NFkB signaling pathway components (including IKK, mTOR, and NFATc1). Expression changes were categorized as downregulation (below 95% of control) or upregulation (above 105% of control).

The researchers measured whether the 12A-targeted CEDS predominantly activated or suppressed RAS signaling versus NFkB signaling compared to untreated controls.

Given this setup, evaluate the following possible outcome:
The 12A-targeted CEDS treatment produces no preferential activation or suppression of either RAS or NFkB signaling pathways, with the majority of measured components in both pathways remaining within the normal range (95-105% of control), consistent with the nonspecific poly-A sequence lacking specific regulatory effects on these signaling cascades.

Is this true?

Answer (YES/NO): NO